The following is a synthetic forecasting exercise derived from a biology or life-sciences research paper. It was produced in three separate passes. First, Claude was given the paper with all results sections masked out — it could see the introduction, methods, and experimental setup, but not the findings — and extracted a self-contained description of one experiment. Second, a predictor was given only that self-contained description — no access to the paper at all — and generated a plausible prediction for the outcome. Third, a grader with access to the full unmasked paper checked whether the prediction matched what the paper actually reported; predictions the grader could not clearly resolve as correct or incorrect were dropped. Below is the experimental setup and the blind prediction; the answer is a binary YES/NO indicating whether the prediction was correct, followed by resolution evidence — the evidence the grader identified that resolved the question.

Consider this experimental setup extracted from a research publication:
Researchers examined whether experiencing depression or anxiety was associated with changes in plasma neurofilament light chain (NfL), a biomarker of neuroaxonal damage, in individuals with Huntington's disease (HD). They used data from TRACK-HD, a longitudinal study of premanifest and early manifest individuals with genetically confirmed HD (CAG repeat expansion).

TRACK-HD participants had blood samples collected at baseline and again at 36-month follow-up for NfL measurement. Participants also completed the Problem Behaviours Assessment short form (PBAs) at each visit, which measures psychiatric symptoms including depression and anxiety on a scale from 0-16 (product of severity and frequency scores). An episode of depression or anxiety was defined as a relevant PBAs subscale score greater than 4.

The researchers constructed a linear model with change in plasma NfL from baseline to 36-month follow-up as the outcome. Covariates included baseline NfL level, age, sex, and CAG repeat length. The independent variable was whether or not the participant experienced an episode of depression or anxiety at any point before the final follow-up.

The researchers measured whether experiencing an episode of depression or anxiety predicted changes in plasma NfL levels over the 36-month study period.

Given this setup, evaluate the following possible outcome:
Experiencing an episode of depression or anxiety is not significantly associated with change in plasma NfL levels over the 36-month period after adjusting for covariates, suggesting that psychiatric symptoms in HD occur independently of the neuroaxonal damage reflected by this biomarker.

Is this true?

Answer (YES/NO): NO